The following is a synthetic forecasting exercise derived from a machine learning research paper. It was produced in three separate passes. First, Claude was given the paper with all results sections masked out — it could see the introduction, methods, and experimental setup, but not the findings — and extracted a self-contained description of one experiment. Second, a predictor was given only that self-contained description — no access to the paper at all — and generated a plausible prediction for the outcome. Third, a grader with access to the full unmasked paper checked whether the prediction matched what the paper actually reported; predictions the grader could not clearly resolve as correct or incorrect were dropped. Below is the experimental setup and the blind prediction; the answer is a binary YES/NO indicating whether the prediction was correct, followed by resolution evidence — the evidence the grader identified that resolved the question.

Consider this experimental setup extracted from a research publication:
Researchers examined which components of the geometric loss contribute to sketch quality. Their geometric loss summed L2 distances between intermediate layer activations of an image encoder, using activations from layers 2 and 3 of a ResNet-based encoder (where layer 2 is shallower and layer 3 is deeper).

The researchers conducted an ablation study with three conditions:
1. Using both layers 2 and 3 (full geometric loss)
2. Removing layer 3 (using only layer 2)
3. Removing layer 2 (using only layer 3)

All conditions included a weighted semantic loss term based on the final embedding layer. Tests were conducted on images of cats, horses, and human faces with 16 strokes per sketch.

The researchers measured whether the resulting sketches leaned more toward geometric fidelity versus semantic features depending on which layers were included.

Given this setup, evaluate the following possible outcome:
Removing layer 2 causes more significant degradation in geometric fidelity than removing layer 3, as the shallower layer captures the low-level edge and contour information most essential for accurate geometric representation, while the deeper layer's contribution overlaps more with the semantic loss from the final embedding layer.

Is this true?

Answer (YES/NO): YES